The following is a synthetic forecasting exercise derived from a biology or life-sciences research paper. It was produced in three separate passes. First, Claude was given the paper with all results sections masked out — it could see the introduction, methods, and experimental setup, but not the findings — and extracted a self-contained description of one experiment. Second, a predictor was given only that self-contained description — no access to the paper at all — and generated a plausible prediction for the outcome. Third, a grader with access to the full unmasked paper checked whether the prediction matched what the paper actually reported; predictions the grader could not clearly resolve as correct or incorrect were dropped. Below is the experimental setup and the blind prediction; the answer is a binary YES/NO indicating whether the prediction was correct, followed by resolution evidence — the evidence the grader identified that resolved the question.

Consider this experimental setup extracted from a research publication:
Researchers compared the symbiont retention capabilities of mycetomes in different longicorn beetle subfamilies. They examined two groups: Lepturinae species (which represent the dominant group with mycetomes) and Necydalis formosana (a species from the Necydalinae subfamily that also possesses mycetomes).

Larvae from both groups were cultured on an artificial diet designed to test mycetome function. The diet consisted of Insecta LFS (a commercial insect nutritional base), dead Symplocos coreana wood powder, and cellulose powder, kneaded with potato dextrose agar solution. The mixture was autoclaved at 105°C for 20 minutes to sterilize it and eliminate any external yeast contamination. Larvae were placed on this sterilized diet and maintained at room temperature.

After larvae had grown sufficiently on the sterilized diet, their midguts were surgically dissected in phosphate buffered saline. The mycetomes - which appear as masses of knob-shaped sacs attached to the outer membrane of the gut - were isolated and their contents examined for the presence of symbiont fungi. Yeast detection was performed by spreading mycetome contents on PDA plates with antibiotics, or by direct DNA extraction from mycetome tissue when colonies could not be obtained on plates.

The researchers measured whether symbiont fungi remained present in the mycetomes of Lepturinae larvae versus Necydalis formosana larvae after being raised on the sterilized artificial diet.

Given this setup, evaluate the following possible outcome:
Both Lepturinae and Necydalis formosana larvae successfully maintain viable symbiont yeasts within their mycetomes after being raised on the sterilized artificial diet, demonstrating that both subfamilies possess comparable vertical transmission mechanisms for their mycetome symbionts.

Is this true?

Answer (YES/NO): NO